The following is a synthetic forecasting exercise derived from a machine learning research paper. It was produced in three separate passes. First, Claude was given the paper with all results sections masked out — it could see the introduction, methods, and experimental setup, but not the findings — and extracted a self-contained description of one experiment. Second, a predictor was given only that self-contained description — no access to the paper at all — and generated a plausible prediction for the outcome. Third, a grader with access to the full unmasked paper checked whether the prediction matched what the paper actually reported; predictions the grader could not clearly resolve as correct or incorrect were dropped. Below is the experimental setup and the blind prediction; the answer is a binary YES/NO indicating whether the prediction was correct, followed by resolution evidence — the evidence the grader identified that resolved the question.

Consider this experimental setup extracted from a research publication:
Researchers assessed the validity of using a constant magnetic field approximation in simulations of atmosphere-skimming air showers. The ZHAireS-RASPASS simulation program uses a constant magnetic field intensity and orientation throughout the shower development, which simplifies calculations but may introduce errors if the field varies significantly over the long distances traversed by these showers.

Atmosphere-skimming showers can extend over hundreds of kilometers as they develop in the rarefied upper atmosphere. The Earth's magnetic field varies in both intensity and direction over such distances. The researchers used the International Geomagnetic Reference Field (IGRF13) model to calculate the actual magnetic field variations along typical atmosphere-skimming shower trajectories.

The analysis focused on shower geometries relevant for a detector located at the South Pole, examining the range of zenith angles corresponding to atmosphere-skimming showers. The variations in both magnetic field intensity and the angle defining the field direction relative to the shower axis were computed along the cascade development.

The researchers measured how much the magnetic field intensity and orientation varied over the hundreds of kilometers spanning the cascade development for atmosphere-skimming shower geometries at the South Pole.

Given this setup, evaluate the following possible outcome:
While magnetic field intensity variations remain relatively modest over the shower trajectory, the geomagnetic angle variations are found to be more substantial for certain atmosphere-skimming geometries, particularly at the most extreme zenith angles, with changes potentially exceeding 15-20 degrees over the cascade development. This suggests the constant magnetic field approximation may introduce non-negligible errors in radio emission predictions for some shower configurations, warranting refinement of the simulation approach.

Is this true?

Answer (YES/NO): NO